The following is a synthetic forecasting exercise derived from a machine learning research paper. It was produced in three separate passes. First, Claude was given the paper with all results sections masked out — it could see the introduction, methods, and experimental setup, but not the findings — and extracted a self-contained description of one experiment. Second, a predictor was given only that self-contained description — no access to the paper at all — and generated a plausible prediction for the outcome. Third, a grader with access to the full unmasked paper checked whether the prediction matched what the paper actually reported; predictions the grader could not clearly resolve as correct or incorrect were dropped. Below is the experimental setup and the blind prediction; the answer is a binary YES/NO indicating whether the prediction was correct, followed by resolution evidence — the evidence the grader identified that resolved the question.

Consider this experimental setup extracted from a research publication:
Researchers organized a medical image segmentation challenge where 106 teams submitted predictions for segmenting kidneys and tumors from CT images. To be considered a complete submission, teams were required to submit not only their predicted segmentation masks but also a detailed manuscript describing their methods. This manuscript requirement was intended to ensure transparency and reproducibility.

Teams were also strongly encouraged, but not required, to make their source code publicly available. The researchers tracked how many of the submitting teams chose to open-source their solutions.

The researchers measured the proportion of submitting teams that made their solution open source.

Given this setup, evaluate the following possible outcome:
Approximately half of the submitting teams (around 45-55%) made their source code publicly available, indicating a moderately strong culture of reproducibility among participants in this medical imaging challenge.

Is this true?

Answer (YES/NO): NO